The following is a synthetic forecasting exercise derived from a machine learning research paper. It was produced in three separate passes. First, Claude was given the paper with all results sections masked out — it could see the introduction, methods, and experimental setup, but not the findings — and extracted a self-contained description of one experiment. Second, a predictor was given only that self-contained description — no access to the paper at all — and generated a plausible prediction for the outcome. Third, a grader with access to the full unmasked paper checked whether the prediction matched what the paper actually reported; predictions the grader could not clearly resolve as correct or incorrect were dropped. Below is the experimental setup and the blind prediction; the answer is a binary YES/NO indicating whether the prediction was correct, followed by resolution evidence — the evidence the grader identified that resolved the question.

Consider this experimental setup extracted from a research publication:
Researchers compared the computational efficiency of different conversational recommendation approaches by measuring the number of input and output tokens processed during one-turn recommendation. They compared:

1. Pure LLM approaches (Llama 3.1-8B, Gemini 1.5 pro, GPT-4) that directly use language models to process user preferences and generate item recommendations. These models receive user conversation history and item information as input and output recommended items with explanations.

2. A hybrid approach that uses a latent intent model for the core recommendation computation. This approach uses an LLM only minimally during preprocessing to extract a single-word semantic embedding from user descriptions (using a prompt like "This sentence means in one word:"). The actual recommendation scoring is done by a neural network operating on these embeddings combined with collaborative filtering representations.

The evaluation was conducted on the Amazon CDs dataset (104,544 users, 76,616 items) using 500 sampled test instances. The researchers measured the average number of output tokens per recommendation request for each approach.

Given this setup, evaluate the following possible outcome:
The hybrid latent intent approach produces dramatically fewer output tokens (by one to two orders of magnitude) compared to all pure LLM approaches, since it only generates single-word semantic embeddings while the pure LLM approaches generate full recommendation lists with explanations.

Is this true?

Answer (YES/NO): YES